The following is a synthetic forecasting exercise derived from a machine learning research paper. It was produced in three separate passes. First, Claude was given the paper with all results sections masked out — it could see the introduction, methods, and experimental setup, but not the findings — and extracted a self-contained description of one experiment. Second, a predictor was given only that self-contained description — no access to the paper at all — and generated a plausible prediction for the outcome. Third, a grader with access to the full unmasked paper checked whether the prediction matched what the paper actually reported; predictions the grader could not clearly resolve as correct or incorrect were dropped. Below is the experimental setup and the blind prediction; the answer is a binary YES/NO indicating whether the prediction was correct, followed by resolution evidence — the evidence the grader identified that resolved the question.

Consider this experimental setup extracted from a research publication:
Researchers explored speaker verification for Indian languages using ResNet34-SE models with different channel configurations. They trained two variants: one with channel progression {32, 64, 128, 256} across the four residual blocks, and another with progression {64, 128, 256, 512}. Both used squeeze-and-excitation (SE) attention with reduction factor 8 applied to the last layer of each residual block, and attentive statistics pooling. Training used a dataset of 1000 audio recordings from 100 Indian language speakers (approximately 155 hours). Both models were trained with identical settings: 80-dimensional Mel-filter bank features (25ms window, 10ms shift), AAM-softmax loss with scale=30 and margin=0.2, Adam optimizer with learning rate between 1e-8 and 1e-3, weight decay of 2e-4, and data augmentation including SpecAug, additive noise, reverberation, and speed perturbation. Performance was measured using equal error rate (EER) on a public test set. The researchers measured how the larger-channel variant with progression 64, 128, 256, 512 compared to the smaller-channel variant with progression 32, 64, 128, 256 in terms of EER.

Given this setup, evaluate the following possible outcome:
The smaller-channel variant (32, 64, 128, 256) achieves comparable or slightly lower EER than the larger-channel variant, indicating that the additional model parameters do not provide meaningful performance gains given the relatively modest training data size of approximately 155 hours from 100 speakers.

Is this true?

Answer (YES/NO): YES